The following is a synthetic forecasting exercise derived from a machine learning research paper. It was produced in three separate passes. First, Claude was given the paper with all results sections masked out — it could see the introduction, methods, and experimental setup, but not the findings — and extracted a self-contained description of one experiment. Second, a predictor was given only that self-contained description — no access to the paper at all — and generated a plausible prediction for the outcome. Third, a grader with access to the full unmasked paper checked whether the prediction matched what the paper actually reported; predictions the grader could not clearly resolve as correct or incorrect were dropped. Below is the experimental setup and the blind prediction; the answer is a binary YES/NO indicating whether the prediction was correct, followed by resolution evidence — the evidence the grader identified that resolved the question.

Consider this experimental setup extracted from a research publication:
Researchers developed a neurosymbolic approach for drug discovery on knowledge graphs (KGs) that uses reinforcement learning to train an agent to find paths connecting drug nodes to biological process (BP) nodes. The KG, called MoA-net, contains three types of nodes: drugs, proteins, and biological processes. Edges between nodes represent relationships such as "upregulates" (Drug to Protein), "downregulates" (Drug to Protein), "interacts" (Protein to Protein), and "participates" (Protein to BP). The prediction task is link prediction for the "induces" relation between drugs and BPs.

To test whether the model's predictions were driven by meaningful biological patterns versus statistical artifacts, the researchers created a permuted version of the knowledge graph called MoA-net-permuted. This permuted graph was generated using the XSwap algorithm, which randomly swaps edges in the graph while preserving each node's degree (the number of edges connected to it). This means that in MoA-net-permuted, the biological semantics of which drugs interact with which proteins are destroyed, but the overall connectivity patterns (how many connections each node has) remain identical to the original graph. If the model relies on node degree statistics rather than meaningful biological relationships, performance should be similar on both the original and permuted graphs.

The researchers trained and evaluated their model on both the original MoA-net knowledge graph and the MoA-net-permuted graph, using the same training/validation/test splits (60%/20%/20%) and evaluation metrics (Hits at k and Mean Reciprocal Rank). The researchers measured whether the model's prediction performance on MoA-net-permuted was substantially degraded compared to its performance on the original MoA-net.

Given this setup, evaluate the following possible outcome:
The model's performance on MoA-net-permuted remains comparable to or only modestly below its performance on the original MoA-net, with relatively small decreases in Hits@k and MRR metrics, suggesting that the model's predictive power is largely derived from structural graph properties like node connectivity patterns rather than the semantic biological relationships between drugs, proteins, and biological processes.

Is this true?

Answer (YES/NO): YES